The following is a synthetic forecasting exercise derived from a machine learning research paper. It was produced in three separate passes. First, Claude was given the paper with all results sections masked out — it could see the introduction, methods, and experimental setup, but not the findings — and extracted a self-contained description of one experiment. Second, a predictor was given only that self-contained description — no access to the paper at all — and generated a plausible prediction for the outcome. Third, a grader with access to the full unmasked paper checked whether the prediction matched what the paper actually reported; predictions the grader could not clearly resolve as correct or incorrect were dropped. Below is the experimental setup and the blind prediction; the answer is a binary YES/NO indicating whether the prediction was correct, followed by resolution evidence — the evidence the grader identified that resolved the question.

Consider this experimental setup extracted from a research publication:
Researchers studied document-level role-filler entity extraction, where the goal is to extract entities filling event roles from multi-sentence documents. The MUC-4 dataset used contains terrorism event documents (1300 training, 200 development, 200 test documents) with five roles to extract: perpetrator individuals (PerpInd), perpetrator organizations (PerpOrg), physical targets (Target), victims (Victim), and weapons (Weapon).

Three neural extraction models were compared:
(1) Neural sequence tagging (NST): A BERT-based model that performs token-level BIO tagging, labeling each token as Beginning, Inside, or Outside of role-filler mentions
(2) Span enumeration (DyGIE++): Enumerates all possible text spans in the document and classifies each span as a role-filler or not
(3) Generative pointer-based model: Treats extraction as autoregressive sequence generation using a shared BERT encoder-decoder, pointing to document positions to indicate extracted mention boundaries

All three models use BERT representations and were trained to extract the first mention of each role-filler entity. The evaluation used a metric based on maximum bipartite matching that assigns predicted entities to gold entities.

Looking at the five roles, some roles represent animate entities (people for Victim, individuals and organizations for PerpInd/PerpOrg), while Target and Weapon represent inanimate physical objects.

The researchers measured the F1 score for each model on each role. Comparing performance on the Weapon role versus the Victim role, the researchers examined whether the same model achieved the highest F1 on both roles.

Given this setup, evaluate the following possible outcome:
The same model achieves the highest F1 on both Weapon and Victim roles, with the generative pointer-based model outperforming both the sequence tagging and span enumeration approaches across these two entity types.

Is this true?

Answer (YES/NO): NO